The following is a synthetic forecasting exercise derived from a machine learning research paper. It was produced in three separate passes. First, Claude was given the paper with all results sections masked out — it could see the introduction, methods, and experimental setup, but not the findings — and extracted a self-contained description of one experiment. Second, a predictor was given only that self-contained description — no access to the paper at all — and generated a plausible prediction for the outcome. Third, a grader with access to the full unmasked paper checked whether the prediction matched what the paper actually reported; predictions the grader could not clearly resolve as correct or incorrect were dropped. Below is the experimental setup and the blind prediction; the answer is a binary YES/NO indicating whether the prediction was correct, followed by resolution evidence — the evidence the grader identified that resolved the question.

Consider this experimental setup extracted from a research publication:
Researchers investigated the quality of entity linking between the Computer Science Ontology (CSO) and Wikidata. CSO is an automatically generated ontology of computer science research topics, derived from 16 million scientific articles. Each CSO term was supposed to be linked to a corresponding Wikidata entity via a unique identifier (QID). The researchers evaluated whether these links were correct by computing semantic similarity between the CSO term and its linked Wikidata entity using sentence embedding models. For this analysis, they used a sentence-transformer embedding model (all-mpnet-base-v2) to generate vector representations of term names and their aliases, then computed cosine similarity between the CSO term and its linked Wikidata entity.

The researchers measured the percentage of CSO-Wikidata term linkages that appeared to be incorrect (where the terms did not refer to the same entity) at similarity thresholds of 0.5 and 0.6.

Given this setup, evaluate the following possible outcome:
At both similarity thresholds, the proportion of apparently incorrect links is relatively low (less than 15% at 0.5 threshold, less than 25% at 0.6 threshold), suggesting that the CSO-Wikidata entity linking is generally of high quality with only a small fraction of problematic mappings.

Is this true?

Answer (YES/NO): NO